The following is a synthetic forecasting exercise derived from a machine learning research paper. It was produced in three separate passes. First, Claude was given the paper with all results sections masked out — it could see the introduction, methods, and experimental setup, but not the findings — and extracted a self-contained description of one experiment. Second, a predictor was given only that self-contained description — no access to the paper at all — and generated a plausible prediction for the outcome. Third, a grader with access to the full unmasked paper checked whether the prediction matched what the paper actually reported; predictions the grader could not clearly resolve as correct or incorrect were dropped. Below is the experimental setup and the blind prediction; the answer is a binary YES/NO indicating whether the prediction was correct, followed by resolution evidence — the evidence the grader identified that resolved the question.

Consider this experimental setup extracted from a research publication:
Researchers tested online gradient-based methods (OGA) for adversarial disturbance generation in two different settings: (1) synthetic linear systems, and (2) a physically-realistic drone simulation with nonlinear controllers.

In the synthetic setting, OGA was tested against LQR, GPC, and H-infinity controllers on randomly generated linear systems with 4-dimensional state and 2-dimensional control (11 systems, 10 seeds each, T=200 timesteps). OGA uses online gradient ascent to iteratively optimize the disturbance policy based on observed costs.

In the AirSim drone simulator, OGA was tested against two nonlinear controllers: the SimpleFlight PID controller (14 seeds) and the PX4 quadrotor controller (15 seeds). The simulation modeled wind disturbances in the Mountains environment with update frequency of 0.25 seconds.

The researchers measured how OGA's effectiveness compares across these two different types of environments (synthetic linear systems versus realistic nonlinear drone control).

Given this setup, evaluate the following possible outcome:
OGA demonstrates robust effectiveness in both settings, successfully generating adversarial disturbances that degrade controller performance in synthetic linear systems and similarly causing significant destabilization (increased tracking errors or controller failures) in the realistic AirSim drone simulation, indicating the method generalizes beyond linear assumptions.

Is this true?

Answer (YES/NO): NO